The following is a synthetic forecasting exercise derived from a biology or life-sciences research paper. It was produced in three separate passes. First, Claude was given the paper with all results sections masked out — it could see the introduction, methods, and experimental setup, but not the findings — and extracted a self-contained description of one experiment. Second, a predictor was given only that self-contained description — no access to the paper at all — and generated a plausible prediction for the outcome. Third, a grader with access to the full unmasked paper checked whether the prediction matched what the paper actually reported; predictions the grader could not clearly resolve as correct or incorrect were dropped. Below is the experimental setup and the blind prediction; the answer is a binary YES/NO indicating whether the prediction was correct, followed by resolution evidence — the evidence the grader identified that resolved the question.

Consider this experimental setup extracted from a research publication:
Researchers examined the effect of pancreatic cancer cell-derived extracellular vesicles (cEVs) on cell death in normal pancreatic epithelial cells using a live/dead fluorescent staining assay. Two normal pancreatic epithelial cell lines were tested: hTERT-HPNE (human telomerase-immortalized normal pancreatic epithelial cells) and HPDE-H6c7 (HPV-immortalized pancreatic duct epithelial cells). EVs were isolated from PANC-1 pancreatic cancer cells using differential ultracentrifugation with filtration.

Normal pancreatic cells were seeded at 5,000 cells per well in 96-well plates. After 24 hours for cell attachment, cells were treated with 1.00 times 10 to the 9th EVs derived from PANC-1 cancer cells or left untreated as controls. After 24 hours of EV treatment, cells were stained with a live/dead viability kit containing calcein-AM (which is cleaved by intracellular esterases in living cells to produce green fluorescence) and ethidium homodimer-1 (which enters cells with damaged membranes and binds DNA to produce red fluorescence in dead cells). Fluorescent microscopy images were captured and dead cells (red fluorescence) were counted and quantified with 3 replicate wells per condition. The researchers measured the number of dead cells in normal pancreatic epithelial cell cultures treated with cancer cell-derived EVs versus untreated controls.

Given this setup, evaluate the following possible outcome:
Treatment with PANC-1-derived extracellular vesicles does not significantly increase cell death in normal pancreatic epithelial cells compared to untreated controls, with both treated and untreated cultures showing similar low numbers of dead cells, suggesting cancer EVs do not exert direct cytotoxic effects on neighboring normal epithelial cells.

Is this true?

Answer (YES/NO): YES